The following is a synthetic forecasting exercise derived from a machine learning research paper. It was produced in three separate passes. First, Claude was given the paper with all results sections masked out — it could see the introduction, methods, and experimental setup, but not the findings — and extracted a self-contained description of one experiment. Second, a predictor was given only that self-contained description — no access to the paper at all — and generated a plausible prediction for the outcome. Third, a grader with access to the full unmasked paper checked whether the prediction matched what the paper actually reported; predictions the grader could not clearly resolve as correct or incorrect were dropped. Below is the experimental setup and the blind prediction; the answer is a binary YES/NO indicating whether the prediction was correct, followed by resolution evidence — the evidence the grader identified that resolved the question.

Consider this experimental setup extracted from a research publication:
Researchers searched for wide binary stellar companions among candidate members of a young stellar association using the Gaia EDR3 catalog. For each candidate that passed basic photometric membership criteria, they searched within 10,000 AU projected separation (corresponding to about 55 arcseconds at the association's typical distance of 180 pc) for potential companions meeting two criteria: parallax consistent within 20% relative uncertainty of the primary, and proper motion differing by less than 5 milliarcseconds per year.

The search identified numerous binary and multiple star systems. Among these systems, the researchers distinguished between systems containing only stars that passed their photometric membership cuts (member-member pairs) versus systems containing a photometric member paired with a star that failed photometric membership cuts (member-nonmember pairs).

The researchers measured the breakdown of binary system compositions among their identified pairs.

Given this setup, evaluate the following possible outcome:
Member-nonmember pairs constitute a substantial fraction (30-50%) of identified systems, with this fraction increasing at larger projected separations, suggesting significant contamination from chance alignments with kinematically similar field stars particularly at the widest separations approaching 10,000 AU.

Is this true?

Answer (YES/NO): NO